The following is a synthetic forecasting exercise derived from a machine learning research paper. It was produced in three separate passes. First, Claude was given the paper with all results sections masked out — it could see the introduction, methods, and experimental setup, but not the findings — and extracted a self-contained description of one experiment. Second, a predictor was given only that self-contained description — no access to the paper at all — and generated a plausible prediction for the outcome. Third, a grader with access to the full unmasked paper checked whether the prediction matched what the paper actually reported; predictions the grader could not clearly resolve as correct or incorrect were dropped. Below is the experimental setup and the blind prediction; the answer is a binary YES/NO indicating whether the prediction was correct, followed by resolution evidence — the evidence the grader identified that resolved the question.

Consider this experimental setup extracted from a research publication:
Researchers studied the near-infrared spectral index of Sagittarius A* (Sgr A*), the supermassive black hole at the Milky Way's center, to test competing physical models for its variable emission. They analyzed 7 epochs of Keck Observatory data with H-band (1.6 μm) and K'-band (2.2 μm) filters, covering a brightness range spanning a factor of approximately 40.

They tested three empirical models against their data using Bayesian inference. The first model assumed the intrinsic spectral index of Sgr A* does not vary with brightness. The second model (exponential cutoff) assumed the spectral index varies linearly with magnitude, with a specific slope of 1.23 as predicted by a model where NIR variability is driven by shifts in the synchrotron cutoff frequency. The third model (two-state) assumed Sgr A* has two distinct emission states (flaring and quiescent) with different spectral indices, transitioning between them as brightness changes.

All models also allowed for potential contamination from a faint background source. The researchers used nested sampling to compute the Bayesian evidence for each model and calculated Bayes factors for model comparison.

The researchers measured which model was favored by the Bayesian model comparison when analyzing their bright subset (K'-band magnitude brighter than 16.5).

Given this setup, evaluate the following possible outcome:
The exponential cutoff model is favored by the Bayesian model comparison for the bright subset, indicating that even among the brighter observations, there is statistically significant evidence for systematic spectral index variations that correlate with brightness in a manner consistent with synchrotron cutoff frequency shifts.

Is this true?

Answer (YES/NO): NO